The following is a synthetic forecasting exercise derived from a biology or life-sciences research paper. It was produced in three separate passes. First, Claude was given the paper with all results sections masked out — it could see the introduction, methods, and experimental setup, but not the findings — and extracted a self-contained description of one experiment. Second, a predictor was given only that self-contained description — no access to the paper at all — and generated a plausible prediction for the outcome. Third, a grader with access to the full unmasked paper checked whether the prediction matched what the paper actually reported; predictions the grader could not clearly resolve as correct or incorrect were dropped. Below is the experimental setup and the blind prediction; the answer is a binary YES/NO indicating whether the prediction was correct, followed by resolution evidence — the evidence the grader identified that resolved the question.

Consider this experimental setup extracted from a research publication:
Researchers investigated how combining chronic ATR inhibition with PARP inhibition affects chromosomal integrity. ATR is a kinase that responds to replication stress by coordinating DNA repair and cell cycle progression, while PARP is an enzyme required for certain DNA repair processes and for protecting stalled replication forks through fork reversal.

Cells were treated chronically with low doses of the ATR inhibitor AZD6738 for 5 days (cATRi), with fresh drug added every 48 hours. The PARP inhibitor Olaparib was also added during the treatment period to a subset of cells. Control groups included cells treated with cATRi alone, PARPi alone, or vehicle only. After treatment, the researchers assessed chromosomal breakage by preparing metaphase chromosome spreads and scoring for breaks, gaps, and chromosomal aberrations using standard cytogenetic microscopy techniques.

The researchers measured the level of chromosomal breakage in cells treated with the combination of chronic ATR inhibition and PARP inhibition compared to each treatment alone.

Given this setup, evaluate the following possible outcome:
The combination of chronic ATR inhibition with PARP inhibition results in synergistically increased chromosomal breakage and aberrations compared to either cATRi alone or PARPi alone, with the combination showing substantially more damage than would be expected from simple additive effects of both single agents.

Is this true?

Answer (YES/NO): YES